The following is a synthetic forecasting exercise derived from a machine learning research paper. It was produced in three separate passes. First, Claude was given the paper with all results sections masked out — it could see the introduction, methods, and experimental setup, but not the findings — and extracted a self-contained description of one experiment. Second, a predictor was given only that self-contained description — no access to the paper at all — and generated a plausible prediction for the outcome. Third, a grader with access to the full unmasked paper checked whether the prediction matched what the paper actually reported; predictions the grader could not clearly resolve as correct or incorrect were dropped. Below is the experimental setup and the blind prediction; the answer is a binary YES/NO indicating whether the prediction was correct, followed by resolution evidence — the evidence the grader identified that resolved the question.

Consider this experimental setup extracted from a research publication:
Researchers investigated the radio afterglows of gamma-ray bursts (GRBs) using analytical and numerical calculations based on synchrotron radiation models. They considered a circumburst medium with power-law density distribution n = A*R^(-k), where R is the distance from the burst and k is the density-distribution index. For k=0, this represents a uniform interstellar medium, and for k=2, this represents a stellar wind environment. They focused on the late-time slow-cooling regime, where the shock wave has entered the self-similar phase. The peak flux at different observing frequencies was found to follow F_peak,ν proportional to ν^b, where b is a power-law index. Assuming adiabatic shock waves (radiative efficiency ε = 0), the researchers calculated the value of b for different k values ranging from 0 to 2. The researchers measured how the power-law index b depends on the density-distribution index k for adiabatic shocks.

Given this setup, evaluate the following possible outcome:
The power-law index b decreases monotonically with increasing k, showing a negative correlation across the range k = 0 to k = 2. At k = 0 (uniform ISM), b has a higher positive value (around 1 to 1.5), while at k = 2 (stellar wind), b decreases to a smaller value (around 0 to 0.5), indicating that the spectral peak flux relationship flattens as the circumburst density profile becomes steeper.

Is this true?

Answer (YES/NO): NO